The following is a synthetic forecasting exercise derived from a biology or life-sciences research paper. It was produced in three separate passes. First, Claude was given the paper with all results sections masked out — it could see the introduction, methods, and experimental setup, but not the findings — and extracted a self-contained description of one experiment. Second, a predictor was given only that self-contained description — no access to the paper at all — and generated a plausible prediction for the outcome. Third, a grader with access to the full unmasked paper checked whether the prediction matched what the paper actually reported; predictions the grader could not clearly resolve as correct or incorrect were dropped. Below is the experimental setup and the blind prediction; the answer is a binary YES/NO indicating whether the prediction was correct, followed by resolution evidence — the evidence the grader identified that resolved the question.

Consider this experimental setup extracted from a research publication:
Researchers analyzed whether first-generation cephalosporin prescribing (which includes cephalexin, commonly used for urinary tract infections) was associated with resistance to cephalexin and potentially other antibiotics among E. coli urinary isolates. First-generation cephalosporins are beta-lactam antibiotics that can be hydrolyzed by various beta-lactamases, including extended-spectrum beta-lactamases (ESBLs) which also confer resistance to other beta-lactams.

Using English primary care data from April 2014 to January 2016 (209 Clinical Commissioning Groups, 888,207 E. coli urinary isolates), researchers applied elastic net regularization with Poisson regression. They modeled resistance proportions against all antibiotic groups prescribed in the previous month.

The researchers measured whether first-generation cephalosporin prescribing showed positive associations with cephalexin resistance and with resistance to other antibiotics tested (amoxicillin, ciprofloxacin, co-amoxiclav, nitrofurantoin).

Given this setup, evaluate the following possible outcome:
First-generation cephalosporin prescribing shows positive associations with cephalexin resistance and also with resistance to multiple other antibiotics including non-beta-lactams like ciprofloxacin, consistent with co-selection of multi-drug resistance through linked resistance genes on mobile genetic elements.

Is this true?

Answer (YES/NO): NO